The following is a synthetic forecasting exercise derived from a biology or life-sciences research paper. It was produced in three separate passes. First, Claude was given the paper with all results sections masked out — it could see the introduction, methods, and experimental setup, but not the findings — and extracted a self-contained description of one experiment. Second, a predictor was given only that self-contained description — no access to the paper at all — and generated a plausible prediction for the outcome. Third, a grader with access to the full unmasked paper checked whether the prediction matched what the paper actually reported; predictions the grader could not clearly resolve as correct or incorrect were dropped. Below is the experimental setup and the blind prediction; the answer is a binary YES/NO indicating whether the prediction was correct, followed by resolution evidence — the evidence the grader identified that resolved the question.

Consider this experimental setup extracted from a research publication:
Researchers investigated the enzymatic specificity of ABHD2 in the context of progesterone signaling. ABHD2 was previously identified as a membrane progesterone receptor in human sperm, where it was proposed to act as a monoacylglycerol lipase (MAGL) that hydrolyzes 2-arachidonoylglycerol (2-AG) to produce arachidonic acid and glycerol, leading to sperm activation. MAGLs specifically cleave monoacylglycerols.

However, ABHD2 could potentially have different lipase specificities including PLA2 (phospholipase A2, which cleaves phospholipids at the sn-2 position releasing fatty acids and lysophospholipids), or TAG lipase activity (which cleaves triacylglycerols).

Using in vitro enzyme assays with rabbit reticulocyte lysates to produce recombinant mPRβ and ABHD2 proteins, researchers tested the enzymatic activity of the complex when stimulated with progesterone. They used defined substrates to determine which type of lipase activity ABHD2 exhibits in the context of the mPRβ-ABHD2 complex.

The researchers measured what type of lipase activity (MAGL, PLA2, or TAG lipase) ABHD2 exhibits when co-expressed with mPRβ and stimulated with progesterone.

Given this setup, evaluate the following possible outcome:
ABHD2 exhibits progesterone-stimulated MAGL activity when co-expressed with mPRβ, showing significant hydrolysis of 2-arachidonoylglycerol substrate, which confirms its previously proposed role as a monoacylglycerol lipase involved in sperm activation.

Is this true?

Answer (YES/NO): NO